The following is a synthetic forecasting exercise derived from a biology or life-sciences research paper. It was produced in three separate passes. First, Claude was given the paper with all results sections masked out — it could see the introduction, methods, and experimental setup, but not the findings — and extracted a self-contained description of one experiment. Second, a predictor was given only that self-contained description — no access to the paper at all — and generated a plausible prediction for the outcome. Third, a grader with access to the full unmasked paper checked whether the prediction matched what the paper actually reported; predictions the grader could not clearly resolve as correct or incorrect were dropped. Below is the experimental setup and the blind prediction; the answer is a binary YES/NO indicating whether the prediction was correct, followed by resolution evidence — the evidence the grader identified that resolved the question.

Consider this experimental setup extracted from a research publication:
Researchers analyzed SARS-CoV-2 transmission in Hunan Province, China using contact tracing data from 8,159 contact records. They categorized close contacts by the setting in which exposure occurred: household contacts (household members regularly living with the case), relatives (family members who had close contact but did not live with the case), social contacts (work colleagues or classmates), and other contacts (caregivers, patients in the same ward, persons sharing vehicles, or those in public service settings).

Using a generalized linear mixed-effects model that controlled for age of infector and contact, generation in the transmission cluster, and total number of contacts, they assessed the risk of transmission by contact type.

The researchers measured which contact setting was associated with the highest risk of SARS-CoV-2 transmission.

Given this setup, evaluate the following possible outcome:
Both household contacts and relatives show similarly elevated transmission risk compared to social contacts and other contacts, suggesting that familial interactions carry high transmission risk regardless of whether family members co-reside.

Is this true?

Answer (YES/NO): NO